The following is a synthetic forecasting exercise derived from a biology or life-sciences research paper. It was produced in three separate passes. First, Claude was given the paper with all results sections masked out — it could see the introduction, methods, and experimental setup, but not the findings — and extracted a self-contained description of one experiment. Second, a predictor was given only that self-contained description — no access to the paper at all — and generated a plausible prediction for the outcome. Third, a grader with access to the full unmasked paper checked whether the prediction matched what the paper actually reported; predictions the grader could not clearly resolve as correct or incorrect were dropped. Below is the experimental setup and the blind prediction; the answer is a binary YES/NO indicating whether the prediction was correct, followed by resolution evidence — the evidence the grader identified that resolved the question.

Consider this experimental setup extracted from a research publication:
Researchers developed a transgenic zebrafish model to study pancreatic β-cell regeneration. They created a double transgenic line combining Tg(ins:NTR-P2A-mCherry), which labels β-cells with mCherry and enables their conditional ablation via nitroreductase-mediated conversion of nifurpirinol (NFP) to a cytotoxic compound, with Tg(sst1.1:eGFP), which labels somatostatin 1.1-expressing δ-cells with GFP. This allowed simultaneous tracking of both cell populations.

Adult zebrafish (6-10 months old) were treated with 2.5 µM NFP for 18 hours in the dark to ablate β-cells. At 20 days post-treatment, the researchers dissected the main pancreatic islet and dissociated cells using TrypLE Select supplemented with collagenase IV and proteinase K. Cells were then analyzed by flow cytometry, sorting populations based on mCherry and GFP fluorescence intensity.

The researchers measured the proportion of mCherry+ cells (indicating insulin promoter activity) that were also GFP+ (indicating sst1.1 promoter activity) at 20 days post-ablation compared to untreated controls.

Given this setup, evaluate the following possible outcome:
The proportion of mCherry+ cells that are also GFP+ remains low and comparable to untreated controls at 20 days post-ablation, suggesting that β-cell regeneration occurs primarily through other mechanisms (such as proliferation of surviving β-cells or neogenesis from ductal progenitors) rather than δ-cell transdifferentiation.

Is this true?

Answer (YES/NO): NO